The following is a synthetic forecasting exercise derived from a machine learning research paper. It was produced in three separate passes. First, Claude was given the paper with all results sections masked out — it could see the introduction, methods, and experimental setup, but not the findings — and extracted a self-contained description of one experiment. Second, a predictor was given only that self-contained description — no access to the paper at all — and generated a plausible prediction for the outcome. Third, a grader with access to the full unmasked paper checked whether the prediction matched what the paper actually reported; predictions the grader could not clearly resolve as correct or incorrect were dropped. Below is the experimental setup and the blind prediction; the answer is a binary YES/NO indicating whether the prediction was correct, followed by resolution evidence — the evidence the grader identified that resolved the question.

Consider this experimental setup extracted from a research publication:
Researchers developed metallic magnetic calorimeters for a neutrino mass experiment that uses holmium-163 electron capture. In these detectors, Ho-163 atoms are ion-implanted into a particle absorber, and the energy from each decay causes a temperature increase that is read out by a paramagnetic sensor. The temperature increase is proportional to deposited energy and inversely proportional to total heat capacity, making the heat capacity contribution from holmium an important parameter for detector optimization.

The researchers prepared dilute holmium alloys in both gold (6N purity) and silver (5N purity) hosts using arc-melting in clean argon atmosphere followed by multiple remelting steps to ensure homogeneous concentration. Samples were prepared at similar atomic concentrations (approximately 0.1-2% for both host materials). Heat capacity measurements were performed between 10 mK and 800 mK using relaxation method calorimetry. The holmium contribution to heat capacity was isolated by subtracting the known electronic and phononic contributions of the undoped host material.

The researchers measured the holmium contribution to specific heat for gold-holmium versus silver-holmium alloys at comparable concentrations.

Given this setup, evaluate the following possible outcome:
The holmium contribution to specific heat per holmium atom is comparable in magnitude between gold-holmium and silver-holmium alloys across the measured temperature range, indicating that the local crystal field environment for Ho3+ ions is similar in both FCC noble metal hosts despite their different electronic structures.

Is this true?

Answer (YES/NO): NO